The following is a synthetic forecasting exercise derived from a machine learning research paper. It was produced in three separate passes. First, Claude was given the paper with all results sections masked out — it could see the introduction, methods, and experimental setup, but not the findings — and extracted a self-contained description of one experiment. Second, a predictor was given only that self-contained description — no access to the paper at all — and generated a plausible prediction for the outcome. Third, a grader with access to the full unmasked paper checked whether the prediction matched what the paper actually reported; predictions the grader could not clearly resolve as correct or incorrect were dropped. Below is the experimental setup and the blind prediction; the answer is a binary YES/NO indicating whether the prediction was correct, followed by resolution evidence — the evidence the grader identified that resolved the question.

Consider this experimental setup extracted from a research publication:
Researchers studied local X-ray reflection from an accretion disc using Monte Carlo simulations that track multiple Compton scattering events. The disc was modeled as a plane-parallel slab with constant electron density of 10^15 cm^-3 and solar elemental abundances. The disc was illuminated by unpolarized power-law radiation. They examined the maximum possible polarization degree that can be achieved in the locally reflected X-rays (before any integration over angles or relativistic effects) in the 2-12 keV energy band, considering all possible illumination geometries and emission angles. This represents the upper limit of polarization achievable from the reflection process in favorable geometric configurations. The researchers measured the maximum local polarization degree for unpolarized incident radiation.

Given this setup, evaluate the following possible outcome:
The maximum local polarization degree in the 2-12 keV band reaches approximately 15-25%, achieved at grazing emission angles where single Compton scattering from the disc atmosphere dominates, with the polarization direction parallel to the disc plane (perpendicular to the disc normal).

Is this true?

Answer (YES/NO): NO